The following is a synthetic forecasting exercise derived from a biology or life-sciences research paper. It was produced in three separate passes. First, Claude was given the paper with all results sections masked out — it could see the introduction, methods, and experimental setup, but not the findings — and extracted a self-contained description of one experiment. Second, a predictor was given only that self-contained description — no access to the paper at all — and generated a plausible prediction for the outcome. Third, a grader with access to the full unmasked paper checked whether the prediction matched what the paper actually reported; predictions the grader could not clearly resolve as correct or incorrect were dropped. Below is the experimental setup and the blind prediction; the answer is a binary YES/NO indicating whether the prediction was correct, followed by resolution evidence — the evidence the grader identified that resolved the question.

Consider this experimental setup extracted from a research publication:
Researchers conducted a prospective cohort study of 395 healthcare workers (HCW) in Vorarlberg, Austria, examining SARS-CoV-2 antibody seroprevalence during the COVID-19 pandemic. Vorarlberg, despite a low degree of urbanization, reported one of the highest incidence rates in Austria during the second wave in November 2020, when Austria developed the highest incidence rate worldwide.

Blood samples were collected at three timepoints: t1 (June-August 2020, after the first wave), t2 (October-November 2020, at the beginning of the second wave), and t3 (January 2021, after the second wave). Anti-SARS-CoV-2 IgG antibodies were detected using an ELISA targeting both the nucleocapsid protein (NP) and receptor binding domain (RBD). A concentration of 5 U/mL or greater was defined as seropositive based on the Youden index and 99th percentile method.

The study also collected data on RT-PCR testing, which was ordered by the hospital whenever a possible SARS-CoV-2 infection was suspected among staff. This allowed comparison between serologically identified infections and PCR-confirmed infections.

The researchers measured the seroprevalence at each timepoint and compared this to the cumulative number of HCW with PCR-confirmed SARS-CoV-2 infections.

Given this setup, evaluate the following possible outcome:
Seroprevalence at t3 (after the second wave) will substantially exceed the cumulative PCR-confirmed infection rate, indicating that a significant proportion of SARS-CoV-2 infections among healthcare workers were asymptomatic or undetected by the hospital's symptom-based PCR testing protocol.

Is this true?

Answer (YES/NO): YES